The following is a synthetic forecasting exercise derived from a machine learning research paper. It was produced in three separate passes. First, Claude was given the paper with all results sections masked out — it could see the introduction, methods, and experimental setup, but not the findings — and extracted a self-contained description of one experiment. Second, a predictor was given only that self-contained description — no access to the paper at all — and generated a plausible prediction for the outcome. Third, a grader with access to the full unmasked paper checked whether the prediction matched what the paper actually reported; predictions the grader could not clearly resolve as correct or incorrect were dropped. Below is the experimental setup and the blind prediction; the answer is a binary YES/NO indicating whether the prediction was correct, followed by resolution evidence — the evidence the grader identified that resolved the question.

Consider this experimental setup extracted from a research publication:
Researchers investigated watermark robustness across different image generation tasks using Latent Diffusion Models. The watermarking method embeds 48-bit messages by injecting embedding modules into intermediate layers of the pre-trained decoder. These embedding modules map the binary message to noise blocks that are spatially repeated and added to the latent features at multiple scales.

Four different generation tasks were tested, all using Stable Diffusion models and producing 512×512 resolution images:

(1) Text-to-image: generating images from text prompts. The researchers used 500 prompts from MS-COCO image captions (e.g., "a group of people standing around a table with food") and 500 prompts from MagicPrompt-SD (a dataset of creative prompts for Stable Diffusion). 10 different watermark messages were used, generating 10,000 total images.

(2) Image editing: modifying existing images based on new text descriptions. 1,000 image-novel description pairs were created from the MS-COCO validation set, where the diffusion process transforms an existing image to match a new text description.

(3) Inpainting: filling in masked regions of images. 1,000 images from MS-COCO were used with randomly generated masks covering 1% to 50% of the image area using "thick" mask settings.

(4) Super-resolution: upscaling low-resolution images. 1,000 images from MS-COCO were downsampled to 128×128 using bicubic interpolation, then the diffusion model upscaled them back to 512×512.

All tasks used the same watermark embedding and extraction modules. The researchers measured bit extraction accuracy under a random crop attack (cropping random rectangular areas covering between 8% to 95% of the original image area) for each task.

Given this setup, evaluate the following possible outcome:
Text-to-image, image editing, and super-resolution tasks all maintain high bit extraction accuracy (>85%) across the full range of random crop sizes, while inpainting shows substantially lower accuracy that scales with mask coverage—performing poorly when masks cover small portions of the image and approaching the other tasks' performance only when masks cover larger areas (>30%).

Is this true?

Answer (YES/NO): NO